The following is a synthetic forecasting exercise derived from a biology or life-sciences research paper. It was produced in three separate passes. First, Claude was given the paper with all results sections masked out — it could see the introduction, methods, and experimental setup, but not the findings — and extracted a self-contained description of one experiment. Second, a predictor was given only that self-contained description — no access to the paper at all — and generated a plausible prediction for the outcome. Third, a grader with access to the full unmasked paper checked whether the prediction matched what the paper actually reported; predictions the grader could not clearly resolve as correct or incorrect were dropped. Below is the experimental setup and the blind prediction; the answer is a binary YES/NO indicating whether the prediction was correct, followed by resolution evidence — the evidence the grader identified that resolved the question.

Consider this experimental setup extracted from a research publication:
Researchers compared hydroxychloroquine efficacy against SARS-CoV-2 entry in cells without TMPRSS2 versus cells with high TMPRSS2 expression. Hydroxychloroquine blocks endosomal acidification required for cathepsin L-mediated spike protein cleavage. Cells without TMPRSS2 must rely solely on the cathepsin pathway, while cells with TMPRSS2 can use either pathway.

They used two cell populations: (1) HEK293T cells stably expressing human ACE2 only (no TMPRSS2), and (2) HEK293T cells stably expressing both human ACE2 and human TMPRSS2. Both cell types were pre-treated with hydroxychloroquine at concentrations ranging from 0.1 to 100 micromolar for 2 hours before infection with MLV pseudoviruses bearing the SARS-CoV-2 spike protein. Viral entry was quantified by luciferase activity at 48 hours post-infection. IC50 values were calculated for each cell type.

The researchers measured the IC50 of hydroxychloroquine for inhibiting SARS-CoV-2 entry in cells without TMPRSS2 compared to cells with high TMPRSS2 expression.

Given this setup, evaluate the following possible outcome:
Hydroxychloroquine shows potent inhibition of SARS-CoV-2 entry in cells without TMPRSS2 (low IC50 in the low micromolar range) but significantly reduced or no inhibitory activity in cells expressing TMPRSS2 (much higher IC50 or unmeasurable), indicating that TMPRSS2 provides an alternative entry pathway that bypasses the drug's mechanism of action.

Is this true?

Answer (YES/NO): YES